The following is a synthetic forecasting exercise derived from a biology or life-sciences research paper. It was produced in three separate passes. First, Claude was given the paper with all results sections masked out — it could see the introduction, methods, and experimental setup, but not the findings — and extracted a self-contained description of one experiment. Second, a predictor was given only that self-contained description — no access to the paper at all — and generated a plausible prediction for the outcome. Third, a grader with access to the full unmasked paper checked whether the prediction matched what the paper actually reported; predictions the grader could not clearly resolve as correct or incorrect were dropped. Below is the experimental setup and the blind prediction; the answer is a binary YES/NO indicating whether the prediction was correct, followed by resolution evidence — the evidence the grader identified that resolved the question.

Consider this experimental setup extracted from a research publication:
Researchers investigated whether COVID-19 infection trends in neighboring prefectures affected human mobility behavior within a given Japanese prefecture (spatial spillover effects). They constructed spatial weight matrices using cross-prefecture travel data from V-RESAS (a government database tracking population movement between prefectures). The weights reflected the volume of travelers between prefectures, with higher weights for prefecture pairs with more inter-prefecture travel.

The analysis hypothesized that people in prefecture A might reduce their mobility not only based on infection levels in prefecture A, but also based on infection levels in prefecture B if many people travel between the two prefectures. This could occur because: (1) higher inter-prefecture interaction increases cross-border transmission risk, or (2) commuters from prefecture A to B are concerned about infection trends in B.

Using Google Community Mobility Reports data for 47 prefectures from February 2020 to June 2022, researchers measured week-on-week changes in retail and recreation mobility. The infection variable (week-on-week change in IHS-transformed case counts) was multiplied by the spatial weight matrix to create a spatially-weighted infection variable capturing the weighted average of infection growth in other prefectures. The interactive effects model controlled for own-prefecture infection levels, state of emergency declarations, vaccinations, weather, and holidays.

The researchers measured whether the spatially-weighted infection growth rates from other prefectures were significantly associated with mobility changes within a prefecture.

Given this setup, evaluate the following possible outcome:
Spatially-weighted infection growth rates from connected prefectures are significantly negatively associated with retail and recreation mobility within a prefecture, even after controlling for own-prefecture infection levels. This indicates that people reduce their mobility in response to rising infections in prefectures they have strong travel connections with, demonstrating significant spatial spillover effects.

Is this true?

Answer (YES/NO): YES